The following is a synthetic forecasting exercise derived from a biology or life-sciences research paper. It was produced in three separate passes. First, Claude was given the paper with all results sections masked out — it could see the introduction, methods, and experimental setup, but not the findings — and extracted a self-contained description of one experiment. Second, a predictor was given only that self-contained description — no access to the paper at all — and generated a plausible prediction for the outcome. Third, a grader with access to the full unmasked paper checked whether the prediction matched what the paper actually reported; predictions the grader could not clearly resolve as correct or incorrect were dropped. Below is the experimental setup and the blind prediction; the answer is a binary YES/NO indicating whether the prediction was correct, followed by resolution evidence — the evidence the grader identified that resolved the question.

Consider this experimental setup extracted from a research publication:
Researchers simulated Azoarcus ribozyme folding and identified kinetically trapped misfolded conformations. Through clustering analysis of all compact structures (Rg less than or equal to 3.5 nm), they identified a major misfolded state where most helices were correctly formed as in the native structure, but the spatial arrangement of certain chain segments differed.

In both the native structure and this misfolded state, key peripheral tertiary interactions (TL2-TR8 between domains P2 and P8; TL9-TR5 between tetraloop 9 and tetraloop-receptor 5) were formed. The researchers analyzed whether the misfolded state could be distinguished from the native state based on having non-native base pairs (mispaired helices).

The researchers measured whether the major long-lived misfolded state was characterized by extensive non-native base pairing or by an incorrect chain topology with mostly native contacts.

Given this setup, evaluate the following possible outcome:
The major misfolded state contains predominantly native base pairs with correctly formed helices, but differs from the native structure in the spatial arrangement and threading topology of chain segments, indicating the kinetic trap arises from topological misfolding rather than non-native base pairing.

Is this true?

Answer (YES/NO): YES